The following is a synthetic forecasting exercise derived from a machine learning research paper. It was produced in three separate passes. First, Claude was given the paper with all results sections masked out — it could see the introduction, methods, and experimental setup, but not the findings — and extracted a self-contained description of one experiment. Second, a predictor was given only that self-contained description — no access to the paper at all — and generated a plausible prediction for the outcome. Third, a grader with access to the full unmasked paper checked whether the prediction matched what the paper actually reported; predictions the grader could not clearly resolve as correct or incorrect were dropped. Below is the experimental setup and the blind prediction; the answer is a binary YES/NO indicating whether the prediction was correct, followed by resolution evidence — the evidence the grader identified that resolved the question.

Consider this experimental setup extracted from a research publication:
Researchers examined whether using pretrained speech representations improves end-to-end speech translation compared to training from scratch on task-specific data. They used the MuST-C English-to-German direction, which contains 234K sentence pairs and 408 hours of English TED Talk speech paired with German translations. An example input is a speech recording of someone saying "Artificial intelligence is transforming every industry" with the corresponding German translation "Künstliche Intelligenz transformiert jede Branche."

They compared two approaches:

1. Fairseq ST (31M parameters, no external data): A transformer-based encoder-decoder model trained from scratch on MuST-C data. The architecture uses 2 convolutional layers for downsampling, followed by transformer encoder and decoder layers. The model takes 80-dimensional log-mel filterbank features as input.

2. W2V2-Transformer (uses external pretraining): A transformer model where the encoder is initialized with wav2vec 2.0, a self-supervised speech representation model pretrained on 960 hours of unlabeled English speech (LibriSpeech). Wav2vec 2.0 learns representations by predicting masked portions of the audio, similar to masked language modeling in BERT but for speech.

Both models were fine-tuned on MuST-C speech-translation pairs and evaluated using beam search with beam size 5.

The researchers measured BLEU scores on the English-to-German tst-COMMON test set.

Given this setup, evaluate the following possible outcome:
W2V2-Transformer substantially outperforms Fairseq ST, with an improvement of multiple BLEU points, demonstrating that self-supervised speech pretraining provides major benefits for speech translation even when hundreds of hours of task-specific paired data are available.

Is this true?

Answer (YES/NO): NO